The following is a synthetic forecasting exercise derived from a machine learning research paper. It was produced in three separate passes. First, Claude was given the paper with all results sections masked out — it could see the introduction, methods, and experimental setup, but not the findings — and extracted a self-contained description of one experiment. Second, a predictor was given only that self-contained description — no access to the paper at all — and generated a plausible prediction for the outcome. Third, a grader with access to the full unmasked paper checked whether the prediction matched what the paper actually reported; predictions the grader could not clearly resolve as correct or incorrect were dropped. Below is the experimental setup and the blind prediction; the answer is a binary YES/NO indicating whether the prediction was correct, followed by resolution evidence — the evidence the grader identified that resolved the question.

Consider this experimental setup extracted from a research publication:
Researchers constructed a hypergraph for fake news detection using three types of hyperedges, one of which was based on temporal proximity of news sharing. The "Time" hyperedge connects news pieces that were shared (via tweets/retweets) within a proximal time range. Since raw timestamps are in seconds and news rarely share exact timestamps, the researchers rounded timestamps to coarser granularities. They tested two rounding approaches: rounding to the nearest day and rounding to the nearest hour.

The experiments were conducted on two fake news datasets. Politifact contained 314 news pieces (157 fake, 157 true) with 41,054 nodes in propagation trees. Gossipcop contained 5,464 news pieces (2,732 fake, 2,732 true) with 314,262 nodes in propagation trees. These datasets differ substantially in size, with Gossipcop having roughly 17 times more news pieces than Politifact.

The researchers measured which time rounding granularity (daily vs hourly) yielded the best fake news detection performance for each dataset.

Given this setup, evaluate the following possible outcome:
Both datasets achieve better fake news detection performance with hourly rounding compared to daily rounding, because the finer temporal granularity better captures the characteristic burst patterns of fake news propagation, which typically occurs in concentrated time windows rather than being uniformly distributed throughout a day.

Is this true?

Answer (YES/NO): NO